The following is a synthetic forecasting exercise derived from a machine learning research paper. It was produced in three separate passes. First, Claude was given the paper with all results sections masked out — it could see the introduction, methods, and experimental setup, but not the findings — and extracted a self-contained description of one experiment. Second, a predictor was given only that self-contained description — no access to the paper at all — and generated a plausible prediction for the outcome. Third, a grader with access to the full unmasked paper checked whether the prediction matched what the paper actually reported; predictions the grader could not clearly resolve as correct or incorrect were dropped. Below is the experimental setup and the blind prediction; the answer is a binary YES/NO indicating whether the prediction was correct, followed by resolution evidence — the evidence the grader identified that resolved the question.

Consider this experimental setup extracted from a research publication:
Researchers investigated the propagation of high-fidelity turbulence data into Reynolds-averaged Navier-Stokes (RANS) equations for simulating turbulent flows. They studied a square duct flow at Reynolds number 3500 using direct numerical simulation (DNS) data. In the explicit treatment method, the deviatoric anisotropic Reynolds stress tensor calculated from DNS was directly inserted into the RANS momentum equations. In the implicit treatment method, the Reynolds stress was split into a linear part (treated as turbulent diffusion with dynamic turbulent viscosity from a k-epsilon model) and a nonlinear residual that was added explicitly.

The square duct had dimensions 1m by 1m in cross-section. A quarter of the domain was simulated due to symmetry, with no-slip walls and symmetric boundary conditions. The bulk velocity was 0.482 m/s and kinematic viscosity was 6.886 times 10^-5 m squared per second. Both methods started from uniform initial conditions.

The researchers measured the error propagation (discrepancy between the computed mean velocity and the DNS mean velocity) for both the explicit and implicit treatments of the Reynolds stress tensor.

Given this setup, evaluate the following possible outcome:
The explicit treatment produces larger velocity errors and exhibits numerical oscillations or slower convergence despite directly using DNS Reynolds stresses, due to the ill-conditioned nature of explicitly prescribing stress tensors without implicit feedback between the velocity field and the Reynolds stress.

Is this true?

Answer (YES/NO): NO